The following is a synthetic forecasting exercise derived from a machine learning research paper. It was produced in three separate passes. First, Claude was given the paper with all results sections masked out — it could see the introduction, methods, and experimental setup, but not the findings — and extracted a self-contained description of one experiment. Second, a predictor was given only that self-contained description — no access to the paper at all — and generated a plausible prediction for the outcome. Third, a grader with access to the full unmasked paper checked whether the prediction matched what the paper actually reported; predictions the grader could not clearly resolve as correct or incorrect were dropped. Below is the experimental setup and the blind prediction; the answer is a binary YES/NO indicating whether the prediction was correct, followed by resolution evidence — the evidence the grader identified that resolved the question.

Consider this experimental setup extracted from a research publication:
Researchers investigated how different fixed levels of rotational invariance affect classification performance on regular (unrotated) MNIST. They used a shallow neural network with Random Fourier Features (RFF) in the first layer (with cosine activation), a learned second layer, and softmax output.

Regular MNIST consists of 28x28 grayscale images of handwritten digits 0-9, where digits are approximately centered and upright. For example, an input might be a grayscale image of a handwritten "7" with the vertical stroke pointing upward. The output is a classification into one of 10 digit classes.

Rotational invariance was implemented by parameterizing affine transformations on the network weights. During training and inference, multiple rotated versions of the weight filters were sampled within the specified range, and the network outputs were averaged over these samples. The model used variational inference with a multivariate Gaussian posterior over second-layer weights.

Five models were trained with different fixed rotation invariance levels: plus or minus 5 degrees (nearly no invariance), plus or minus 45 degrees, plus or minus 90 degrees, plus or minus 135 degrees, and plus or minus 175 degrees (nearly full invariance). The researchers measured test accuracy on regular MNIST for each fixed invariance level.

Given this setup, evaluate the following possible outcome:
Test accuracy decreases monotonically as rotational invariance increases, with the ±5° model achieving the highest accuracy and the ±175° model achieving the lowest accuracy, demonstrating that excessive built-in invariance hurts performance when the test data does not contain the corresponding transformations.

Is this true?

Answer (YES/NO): YES